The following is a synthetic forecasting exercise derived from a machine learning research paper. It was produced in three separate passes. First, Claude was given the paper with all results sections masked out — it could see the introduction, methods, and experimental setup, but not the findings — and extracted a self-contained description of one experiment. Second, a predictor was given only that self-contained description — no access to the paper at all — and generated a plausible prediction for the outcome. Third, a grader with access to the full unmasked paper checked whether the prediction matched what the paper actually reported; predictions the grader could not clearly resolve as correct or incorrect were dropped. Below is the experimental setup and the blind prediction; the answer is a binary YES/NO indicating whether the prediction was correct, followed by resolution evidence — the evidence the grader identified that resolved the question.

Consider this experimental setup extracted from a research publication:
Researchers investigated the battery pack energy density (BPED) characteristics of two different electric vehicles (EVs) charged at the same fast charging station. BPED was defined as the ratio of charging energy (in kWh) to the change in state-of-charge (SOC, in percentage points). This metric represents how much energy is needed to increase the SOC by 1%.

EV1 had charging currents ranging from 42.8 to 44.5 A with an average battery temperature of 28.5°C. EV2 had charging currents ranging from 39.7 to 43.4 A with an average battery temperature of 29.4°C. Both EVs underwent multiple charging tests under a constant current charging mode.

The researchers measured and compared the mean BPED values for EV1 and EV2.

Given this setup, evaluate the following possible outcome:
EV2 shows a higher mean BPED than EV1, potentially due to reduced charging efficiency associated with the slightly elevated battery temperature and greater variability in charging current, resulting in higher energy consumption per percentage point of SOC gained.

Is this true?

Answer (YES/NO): YES